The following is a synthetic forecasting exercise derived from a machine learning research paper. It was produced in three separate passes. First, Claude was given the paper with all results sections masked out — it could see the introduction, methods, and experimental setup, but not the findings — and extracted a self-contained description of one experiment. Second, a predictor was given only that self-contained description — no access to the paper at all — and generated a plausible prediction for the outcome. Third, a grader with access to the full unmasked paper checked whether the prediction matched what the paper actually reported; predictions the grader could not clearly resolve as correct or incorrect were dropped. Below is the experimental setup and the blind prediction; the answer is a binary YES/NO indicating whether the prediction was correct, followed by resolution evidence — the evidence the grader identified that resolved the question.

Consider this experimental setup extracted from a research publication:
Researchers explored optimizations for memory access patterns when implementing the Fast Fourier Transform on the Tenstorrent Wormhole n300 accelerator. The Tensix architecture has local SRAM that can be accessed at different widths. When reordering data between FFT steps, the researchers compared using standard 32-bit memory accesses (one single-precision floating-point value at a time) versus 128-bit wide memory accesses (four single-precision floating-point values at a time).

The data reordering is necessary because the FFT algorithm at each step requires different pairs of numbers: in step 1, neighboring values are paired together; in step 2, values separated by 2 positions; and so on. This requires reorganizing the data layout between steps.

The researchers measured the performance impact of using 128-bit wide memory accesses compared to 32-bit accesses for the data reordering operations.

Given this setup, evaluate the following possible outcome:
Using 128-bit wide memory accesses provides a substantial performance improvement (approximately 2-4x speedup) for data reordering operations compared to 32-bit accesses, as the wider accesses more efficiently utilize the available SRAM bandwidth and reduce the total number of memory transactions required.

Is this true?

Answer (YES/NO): NO